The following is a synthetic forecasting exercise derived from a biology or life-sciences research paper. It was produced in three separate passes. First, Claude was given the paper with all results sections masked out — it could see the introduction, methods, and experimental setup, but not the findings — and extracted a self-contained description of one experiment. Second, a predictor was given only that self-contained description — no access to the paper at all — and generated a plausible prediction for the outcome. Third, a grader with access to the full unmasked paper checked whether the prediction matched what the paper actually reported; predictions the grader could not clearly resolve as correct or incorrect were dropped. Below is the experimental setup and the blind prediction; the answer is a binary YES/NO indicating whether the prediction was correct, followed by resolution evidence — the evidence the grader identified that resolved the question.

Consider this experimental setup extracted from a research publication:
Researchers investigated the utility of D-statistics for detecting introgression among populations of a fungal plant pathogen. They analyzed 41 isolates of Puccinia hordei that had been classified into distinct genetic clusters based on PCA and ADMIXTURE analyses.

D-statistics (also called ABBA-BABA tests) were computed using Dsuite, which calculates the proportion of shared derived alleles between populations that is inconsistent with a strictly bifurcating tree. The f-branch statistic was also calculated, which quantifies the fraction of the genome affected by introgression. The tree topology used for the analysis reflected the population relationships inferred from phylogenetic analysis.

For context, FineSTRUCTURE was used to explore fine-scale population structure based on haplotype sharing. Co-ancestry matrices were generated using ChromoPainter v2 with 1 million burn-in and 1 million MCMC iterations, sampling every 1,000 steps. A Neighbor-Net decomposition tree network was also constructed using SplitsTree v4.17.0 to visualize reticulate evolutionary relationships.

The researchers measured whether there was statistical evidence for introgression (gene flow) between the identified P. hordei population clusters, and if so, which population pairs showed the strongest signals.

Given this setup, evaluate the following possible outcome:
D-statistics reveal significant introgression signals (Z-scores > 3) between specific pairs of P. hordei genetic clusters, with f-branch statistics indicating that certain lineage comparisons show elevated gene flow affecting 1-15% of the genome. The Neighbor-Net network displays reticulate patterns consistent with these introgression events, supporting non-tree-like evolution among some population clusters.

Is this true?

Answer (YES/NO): NO